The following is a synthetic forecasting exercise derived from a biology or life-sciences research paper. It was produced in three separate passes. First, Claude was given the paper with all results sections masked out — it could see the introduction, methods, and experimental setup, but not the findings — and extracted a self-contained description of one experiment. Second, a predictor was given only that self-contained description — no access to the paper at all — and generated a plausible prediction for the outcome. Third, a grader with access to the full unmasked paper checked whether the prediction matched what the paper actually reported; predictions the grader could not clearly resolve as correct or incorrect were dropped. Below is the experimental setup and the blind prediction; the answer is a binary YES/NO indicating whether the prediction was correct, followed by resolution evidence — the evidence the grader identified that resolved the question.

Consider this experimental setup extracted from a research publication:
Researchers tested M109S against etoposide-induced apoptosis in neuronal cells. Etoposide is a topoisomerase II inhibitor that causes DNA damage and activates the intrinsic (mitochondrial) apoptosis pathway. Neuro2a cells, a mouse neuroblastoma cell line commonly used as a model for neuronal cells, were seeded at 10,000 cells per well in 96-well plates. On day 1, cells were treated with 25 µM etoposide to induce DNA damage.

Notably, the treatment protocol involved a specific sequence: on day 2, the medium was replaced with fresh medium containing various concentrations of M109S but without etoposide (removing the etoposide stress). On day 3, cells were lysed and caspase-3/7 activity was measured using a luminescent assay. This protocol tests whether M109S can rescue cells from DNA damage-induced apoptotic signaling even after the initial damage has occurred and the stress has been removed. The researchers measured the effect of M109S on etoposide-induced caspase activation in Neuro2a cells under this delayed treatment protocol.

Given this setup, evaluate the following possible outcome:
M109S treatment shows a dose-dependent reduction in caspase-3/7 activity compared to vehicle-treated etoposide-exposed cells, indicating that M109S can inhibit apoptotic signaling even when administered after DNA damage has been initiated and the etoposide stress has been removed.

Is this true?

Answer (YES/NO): YES